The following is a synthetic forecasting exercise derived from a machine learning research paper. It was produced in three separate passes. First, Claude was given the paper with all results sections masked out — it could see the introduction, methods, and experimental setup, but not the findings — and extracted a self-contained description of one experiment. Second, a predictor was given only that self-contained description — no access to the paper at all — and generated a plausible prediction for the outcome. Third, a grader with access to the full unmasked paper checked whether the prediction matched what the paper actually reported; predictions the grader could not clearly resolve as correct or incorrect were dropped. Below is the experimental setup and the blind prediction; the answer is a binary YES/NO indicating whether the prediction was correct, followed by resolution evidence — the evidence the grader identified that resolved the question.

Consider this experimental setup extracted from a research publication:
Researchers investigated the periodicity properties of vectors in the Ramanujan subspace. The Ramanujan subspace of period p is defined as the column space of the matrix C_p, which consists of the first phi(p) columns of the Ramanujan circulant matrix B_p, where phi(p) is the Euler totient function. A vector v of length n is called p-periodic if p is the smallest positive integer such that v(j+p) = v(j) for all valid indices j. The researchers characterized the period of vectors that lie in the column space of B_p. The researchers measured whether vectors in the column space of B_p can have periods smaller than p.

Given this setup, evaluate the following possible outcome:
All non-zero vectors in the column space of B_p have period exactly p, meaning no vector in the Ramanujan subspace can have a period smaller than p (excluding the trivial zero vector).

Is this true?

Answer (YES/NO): YES